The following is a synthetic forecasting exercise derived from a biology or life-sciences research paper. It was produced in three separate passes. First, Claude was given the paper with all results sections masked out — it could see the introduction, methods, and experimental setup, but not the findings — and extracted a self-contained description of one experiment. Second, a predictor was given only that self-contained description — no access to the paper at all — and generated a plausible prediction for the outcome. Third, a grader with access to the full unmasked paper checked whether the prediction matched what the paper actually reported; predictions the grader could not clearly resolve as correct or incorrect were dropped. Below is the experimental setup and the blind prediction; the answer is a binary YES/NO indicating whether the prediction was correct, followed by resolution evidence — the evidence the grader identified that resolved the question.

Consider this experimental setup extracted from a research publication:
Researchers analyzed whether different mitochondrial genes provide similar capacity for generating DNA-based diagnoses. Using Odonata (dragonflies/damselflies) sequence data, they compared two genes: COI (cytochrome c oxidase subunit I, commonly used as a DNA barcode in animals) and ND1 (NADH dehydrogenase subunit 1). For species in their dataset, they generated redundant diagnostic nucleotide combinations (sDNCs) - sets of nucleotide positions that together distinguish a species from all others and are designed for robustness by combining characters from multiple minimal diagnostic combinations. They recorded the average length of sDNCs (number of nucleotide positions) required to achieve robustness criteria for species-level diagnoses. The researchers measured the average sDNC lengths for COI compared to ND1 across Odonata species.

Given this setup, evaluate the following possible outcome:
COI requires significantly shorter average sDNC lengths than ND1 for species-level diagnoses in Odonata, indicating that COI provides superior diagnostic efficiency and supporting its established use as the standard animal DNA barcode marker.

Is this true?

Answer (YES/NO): NO